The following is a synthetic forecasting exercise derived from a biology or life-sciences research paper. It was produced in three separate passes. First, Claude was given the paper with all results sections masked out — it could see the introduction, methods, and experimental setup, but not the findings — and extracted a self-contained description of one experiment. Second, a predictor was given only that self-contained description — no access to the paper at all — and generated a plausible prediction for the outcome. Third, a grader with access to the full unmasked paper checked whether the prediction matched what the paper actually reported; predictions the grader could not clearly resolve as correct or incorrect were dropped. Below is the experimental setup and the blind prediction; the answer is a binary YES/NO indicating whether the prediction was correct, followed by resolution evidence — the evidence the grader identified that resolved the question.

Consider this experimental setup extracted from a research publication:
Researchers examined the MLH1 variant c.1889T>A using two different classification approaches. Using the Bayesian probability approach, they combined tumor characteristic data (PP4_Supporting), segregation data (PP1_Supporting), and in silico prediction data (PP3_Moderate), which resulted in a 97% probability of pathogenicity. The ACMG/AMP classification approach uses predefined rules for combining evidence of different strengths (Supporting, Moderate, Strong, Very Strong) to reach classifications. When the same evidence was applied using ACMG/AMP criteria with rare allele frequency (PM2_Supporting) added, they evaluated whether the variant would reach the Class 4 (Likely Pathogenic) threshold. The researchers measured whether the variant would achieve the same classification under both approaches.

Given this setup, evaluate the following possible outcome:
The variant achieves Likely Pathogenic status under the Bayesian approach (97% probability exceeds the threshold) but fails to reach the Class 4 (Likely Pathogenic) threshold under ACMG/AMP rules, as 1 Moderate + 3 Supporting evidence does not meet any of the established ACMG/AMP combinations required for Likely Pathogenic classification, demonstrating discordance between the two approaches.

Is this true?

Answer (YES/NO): YES